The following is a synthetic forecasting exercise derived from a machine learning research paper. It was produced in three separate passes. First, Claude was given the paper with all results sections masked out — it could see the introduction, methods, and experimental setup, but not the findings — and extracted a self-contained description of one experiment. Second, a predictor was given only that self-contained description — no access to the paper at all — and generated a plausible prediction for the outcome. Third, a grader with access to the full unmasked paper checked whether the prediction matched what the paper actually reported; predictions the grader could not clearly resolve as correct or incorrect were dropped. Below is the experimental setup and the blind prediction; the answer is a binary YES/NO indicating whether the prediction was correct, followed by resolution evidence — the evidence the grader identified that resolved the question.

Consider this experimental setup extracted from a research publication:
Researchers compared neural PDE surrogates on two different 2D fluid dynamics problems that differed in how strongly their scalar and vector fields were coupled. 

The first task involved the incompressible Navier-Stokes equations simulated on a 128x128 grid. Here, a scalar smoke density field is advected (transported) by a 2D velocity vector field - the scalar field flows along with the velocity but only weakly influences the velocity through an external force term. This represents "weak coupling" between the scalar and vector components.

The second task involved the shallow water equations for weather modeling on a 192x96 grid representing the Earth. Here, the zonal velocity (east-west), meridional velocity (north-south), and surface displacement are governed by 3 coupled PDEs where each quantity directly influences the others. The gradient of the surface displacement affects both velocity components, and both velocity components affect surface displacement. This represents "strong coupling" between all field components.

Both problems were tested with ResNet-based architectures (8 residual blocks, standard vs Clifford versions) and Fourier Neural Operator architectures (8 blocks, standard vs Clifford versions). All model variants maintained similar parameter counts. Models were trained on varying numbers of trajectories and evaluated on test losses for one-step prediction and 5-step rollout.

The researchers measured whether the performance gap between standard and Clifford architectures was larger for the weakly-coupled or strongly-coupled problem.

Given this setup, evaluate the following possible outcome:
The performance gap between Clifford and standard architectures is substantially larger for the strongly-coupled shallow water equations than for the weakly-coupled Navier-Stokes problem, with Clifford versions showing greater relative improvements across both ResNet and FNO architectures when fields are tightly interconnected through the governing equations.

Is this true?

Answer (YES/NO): YES